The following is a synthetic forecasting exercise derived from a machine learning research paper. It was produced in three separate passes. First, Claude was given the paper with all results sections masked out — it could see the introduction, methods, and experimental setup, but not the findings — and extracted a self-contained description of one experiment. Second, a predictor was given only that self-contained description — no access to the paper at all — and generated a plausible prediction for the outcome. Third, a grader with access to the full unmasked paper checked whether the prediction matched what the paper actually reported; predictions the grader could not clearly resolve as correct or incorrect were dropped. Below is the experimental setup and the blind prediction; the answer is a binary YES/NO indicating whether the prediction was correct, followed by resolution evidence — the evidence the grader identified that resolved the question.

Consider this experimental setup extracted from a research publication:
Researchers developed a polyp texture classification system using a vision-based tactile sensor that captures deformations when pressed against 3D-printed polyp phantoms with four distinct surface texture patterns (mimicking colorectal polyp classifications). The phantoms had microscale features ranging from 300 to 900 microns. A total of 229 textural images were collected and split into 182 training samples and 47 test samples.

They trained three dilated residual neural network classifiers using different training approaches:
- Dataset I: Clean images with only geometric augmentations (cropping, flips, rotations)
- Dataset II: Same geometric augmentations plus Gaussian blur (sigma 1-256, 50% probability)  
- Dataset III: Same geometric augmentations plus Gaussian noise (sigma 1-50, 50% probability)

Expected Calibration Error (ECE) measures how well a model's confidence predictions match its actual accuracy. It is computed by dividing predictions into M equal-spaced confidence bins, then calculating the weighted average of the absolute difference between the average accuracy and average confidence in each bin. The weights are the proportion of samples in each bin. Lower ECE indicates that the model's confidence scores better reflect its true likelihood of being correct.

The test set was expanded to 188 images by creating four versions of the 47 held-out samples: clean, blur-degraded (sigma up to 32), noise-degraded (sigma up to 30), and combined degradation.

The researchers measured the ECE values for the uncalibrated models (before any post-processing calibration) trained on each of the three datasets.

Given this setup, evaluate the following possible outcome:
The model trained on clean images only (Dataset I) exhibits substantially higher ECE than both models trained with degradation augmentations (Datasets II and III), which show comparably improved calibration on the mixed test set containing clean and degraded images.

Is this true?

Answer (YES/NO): NO